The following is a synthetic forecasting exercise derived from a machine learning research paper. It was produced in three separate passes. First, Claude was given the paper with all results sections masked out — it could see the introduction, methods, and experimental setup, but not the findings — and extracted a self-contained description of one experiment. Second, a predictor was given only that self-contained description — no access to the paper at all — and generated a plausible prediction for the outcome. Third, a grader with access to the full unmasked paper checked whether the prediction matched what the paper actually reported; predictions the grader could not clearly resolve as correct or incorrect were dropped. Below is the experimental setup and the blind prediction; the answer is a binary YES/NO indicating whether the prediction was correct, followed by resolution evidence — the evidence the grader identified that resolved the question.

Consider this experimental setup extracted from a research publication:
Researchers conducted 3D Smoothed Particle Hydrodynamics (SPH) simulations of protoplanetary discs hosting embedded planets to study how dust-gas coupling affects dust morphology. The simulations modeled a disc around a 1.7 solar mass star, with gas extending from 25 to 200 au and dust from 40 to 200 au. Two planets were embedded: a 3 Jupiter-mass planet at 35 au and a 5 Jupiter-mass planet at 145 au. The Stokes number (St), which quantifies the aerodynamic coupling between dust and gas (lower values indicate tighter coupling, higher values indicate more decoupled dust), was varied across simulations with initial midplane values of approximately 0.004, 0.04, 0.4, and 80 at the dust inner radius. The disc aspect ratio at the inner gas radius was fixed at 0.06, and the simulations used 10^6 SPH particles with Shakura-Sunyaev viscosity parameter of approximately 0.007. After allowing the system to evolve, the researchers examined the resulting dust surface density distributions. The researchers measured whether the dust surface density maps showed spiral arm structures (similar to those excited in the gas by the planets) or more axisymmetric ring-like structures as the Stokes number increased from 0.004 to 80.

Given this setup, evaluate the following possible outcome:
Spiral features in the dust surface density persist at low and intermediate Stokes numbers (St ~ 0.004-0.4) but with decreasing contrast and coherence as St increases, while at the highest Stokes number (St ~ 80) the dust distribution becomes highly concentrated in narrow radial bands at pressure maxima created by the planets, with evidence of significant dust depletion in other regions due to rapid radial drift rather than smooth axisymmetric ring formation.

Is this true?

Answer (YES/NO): NO